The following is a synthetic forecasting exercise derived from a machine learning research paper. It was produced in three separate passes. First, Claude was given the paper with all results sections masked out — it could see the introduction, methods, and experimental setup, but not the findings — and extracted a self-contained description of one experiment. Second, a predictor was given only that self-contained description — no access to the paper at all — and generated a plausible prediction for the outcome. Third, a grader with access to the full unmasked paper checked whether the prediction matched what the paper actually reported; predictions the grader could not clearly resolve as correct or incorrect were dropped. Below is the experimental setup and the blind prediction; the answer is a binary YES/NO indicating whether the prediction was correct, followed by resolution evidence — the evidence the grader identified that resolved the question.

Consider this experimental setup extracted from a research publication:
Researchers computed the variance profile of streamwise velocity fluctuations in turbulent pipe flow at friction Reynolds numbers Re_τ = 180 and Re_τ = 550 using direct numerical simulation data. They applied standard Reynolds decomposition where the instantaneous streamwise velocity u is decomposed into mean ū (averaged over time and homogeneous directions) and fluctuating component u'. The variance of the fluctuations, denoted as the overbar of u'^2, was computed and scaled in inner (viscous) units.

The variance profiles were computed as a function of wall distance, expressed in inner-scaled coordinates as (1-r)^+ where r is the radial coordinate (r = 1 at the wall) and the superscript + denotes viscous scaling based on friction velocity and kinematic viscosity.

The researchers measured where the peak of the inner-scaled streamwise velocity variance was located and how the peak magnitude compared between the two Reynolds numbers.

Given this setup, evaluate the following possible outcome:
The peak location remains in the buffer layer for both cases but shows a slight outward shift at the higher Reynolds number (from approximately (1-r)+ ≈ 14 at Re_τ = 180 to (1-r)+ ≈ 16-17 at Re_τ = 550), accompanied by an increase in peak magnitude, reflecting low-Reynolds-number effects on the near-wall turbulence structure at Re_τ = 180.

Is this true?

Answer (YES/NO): NO